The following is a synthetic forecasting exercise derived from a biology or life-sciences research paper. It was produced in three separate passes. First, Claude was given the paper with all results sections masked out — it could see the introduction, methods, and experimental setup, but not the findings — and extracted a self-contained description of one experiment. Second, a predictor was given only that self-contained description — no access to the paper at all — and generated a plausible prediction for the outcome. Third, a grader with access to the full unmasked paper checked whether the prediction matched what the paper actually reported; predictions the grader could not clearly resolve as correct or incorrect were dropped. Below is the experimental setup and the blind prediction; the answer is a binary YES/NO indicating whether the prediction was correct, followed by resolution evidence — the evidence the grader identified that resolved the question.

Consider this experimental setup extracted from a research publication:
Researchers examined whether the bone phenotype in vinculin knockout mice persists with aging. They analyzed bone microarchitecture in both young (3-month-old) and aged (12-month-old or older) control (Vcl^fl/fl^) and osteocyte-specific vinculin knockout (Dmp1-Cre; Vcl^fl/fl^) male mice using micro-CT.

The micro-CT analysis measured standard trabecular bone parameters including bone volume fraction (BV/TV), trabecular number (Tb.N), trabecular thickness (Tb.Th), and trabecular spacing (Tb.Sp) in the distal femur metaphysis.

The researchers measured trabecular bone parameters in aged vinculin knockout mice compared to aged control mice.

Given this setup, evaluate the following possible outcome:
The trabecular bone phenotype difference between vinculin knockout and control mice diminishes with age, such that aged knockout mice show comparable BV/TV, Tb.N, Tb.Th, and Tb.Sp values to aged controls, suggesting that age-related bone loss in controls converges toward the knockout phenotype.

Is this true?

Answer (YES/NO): NO